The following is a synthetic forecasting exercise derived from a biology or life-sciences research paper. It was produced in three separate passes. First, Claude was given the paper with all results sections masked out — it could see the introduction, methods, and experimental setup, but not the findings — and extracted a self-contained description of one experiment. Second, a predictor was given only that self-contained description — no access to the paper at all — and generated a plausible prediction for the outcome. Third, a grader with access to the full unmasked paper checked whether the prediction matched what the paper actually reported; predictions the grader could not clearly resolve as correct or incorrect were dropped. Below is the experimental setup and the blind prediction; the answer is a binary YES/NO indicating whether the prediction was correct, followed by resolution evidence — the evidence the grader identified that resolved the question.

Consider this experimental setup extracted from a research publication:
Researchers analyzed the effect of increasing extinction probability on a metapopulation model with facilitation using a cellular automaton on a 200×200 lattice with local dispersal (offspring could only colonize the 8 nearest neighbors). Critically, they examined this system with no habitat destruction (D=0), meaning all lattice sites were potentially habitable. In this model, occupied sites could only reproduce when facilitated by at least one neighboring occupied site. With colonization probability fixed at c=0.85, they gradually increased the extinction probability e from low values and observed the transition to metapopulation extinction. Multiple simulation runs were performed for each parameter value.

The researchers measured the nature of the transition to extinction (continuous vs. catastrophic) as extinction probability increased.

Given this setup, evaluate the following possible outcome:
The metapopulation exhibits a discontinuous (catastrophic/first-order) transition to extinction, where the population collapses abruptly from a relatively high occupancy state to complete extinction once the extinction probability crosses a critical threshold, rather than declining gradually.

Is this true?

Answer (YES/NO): YES